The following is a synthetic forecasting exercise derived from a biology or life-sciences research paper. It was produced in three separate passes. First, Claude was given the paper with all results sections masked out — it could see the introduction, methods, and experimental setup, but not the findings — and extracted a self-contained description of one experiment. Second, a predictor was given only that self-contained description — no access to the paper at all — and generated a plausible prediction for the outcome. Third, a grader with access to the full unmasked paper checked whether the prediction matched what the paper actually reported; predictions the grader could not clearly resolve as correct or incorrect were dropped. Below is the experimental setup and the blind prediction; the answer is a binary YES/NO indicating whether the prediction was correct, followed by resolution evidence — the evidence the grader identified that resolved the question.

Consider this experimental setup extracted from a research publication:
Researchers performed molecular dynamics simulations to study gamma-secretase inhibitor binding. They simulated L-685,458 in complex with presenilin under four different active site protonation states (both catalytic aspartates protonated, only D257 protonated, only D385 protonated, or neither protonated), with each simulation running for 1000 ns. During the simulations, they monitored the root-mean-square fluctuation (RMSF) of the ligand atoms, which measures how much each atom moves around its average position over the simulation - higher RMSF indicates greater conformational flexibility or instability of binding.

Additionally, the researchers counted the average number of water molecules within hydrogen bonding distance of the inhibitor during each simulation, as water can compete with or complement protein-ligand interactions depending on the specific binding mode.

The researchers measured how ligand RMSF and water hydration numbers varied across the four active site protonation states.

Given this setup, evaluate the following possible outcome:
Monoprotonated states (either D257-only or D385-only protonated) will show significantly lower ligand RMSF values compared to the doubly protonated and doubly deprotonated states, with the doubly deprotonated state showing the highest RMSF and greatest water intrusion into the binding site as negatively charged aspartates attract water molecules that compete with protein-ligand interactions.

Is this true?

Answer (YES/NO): NO